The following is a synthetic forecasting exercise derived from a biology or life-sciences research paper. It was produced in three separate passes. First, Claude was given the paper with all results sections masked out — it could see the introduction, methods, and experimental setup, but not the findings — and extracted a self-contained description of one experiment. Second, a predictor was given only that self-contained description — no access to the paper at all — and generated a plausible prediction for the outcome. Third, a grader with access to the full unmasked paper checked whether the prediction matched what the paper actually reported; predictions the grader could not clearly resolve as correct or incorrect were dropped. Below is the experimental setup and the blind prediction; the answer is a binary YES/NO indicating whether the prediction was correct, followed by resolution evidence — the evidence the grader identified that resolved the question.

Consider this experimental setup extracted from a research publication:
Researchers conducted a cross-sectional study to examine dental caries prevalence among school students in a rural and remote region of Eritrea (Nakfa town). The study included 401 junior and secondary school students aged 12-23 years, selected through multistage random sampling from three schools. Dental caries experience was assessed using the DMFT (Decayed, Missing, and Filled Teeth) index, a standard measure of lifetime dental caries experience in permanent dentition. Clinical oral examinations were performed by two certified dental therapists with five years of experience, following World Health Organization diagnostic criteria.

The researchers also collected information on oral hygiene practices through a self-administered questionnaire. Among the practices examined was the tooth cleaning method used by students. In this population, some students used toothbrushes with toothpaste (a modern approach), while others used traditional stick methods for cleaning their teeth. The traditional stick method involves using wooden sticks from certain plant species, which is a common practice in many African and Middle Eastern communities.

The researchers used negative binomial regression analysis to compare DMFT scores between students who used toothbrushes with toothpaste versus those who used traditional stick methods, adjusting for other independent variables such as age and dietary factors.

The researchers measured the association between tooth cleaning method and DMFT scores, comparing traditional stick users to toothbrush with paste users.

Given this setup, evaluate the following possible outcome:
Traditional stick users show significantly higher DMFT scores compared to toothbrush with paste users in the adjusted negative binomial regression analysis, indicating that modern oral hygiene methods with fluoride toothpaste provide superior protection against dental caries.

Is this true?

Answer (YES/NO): YES